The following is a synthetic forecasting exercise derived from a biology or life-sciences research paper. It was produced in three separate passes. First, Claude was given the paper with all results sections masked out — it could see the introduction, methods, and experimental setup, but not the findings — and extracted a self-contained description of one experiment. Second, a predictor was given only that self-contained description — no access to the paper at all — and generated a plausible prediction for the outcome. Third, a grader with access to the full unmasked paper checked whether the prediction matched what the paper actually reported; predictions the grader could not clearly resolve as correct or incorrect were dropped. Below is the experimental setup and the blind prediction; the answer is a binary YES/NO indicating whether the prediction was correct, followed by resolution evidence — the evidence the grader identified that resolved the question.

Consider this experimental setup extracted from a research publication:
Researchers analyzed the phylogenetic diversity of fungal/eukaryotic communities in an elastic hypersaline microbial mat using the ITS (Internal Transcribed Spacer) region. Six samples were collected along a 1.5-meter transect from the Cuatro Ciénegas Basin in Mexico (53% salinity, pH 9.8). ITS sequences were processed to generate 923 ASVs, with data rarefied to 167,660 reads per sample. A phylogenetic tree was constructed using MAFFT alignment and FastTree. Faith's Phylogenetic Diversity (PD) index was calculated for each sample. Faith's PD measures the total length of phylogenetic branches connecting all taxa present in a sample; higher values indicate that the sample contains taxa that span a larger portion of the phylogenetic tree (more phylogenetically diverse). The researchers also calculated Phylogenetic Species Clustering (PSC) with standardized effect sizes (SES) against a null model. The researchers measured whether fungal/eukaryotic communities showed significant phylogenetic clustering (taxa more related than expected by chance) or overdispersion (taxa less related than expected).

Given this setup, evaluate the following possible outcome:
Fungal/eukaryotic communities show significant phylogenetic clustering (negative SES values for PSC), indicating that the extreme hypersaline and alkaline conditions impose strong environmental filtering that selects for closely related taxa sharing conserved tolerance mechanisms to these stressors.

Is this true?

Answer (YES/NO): NO